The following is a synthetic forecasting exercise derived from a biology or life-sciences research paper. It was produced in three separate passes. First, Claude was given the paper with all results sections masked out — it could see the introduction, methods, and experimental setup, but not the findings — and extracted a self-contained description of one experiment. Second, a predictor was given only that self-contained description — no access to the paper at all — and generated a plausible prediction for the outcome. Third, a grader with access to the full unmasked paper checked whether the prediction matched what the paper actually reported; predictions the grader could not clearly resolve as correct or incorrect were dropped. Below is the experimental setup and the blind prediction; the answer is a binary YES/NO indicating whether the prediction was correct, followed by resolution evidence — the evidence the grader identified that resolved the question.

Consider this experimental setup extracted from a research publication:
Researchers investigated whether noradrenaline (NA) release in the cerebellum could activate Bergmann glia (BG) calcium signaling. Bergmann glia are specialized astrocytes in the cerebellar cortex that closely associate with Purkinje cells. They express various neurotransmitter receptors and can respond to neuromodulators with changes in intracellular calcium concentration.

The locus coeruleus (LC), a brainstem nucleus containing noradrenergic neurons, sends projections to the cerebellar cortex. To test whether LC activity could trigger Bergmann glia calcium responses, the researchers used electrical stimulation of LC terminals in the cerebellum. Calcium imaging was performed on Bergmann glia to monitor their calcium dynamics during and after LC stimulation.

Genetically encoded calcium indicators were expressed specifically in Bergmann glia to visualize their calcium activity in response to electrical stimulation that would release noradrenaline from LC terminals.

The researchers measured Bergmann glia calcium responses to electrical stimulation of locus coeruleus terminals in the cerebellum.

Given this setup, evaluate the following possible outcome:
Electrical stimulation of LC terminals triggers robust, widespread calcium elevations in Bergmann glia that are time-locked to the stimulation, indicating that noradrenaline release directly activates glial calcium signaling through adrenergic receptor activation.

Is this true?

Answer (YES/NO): NO